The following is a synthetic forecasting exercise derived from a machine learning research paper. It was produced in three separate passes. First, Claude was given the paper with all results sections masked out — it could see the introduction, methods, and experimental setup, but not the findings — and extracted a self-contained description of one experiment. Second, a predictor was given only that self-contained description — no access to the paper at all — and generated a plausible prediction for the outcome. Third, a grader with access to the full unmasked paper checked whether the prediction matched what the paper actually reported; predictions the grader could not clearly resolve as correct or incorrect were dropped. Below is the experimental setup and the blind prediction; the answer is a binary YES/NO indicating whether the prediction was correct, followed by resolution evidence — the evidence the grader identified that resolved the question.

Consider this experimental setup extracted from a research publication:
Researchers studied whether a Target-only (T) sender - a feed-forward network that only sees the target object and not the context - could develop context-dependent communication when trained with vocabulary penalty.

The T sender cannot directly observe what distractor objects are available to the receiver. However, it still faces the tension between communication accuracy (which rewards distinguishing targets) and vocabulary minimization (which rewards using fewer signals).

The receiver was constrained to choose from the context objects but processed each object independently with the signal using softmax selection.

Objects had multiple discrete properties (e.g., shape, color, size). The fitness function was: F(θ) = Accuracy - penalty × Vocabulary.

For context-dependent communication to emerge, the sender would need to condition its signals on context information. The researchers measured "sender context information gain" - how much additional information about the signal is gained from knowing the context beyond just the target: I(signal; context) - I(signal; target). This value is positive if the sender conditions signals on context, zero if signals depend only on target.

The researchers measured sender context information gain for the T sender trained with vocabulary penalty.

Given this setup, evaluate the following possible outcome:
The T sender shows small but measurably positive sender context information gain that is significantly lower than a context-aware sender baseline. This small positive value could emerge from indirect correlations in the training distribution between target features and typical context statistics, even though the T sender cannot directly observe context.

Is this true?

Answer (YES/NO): NO